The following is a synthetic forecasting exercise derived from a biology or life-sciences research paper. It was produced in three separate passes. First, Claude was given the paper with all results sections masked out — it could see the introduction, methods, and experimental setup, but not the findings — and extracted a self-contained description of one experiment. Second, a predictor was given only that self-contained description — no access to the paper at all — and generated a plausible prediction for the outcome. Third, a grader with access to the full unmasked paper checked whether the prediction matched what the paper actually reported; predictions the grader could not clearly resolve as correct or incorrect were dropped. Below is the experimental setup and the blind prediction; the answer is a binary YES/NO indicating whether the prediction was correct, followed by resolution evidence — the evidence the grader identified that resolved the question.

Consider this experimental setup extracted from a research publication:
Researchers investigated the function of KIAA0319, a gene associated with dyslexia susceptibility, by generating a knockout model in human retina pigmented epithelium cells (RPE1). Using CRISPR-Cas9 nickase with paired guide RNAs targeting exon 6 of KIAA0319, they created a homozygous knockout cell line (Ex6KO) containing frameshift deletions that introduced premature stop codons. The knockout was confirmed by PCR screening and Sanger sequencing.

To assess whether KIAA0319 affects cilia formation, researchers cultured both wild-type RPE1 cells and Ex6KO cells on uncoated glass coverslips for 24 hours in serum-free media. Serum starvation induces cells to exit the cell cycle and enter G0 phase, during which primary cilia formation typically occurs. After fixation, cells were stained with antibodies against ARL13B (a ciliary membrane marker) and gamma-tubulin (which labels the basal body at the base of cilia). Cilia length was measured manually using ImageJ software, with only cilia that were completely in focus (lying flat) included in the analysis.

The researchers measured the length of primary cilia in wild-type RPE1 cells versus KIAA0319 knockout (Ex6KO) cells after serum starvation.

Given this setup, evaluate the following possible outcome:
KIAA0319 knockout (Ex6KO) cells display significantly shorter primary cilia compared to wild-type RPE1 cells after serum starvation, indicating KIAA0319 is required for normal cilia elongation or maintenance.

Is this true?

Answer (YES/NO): NO